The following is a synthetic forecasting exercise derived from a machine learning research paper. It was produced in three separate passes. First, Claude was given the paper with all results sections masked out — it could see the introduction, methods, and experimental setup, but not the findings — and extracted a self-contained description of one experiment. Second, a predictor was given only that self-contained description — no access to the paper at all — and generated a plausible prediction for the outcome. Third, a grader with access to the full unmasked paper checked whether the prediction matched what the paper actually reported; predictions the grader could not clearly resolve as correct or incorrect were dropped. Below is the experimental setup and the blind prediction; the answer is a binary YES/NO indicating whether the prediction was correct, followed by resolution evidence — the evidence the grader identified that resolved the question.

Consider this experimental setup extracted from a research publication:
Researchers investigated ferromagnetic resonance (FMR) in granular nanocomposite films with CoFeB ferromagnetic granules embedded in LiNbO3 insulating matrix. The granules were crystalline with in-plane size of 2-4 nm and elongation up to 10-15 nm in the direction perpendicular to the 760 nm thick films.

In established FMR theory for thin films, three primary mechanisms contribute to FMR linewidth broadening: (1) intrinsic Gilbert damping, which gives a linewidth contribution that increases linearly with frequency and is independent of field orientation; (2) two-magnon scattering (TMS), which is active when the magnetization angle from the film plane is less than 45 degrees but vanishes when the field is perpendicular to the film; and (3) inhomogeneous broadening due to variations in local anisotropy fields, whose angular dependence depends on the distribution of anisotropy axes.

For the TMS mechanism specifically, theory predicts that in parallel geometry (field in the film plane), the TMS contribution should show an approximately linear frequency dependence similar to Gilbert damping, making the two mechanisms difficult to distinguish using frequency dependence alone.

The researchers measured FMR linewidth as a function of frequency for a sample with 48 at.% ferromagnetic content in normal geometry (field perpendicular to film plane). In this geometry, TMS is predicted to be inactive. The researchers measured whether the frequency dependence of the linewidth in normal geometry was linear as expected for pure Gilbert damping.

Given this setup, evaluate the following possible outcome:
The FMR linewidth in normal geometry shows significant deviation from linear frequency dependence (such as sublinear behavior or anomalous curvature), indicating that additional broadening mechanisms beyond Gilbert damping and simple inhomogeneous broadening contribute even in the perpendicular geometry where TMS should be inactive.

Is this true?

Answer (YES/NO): NO